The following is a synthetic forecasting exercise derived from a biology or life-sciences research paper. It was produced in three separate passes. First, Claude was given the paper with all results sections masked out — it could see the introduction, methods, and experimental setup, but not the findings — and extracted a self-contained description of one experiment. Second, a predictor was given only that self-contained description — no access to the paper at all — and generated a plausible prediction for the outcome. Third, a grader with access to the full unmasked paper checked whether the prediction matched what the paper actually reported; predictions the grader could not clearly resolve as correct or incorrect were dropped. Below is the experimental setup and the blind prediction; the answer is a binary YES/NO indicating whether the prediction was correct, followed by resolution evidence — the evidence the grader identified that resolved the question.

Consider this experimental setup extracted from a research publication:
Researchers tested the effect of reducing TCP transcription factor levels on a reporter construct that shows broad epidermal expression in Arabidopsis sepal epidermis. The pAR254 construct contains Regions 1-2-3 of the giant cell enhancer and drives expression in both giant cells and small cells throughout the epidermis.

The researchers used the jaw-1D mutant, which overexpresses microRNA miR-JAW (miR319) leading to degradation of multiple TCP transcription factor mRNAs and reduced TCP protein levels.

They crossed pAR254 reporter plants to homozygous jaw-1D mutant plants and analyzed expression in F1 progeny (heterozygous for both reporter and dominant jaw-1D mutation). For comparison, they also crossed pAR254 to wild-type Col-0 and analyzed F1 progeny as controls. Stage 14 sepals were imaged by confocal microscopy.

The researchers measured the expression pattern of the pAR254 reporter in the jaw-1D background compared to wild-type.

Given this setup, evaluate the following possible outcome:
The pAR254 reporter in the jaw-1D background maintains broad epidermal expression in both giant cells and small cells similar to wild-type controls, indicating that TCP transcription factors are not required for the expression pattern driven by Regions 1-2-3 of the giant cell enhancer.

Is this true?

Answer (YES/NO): NO